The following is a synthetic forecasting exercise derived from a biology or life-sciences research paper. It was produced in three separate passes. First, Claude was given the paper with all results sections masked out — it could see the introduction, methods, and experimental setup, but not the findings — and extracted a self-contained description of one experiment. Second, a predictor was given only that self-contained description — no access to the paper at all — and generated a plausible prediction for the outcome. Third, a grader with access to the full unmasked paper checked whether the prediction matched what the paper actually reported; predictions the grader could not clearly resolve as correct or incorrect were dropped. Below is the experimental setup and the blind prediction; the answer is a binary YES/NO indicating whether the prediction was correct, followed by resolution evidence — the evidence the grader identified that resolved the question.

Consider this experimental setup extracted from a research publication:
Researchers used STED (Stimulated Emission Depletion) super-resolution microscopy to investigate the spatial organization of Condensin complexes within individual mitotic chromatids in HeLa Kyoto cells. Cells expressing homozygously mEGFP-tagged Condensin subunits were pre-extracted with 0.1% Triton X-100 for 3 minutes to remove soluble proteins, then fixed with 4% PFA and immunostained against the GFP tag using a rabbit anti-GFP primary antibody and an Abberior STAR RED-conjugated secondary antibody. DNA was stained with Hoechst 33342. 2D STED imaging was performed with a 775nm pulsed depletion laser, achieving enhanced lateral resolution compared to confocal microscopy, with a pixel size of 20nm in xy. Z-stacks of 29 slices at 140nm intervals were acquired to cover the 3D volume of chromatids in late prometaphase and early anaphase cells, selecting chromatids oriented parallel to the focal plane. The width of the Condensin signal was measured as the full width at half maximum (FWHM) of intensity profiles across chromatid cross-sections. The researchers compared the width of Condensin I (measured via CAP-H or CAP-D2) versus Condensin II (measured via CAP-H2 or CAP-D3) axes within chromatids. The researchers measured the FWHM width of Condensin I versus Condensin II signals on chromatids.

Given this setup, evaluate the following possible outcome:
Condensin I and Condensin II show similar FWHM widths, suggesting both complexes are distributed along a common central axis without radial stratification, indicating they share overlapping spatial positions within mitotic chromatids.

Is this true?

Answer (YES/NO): NO